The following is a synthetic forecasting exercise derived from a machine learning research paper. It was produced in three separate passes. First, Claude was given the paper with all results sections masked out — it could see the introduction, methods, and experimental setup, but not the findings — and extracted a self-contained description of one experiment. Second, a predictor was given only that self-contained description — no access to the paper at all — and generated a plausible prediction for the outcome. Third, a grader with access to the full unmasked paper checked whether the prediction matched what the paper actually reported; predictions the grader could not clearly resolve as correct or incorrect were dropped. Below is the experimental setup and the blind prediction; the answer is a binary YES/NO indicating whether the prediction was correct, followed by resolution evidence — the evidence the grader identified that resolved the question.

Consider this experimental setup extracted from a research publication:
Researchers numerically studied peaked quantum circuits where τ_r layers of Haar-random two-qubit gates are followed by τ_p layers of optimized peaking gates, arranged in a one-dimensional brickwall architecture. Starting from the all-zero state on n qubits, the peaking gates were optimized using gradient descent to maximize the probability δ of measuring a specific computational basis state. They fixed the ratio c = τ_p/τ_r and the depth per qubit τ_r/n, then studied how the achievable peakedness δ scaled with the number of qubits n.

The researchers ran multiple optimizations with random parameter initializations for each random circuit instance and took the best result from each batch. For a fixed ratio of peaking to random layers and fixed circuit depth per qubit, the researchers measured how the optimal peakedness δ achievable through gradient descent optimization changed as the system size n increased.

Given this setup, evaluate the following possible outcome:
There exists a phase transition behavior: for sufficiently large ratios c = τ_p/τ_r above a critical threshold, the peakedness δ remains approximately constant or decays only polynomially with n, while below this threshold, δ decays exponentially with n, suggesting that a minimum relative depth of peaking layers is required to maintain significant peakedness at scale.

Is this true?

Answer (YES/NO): NO